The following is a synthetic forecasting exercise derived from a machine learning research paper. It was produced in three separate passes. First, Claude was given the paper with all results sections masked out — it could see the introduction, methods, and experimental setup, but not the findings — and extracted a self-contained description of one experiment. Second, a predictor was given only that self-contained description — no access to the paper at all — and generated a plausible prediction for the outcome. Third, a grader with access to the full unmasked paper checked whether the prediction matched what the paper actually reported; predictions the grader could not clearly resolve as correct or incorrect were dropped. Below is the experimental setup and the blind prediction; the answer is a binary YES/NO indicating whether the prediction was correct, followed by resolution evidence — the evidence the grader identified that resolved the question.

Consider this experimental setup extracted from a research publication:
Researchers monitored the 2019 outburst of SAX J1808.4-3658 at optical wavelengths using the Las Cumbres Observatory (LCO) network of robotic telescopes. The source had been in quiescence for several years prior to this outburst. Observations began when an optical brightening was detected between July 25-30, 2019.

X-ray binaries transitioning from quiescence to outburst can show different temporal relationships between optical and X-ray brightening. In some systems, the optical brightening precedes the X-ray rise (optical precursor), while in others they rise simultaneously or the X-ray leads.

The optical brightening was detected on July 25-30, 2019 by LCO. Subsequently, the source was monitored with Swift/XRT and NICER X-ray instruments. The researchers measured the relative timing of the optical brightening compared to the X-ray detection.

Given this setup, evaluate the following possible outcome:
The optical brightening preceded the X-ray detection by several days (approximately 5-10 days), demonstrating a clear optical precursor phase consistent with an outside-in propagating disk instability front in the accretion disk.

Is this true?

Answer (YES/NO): YES